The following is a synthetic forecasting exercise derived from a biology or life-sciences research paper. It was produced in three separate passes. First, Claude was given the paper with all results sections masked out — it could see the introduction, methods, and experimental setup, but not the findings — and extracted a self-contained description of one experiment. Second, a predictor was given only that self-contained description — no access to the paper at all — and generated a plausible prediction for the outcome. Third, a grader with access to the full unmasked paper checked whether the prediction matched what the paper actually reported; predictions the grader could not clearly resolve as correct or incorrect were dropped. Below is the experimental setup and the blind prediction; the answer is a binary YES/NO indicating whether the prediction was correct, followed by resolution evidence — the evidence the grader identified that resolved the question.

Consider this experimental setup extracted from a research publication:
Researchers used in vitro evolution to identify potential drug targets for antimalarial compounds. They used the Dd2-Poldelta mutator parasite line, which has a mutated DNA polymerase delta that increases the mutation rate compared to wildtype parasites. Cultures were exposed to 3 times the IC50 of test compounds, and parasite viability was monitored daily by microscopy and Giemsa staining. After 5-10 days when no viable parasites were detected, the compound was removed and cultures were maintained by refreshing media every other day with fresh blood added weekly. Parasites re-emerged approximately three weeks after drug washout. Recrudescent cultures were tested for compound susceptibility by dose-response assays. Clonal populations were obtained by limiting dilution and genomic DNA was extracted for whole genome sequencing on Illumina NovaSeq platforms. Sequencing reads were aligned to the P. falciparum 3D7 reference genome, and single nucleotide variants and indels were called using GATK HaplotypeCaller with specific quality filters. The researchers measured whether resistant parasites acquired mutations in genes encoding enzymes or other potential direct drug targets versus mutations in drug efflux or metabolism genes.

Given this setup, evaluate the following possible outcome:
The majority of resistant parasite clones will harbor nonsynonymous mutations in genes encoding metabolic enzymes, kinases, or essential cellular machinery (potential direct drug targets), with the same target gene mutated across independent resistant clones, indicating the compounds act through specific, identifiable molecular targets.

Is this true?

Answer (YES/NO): YES